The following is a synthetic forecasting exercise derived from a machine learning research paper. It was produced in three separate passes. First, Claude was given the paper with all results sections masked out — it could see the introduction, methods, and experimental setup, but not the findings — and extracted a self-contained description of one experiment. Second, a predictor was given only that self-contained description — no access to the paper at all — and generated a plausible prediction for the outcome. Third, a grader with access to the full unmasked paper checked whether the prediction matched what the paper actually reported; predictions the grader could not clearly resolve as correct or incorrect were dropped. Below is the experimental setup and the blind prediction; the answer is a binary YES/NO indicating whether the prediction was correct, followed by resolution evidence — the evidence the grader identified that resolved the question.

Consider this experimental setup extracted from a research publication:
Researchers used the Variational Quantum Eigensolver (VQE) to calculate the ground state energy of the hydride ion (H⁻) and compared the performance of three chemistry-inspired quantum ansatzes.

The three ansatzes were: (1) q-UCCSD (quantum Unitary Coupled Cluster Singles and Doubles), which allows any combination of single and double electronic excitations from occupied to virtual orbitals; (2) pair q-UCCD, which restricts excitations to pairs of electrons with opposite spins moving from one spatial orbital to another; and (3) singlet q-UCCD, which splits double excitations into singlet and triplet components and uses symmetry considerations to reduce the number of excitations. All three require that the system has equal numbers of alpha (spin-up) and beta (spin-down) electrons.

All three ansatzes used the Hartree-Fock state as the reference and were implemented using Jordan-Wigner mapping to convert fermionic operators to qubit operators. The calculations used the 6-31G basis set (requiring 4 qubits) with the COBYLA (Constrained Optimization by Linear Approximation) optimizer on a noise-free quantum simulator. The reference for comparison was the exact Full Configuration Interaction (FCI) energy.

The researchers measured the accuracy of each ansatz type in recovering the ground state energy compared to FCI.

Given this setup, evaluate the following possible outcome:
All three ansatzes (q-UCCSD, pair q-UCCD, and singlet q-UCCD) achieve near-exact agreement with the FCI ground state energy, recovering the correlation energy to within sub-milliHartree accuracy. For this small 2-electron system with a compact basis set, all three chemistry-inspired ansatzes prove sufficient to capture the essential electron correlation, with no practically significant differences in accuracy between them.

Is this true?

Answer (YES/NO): NO